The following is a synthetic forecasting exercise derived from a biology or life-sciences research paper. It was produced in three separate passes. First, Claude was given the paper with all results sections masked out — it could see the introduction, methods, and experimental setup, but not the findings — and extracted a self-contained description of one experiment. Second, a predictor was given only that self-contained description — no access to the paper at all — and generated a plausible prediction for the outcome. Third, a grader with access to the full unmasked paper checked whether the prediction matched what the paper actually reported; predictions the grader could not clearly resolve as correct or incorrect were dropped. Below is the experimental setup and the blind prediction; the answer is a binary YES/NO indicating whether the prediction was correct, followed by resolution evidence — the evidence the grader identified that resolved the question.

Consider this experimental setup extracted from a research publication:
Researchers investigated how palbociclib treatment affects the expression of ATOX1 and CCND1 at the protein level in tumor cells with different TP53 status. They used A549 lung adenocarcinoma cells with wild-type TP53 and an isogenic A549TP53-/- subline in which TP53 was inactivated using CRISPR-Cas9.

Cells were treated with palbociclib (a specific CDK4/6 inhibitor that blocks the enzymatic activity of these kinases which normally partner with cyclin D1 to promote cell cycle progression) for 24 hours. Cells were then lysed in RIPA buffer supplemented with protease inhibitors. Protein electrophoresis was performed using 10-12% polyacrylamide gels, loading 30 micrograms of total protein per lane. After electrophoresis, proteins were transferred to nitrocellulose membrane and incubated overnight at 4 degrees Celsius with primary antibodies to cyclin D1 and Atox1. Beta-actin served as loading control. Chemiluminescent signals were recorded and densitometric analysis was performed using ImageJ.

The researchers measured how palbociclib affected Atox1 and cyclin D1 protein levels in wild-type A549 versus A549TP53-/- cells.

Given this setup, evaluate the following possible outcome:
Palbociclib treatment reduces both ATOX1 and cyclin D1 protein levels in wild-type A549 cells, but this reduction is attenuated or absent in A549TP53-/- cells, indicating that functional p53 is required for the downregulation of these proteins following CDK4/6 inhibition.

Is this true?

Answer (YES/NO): NO